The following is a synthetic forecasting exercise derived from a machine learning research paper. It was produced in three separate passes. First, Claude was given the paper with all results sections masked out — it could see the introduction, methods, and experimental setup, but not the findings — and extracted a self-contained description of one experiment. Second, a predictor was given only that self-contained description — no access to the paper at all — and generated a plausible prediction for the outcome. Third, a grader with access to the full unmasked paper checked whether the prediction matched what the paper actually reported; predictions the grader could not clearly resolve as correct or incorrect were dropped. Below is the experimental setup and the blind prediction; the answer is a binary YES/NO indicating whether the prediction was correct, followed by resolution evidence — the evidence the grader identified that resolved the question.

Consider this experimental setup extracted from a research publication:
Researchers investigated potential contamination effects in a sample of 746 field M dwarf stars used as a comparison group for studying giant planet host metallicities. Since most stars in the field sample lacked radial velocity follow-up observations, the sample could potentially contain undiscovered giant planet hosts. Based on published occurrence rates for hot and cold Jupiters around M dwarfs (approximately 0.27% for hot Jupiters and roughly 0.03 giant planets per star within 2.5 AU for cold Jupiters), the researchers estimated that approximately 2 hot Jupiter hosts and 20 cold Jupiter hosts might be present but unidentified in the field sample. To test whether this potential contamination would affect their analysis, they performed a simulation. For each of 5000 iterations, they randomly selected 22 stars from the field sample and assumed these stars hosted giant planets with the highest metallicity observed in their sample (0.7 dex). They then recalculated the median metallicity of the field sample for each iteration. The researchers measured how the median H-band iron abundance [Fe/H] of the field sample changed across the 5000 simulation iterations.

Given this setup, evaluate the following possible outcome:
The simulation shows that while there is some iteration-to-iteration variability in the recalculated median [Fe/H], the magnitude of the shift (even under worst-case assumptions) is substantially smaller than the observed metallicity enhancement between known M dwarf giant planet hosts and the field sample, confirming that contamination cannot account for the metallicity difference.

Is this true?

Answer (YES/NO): YES